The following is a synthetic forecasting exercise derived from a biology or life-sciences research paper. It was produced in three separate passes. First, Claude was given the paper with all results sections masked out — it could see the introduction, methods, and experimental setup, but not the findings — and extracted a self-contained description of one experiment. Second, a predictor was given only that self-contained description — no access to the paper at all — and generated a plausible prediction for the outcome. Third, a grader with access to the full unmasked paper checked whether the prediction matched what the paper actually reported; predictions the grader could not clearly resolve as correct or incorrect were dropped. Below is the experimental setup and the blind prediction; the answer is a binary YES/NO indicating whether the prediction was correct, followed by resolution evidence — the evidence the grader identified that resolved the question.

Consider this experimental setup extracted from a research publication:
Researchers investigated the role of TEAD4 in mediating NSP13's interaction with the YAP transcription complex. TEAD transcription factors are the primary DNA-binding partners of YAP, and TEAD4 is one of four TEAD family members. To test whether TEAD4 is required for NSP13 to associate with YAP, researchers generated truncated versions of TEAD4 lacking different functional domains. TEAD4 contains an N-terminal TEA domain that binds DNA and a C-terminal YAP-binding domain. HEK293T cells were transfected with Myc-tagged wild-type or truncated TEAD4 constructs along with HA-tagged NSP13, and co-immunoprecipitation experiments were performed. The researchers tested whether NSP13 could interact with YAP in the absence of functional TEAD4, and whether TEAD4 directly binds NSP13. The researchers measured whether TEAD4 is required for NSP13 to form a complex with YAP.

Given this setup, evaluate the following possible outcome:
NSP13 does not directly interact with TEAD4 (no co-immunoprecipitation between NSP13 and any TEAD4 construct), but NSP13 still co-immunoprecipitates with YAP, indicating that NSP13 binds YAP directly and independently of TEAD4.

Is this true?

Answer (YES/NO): NO